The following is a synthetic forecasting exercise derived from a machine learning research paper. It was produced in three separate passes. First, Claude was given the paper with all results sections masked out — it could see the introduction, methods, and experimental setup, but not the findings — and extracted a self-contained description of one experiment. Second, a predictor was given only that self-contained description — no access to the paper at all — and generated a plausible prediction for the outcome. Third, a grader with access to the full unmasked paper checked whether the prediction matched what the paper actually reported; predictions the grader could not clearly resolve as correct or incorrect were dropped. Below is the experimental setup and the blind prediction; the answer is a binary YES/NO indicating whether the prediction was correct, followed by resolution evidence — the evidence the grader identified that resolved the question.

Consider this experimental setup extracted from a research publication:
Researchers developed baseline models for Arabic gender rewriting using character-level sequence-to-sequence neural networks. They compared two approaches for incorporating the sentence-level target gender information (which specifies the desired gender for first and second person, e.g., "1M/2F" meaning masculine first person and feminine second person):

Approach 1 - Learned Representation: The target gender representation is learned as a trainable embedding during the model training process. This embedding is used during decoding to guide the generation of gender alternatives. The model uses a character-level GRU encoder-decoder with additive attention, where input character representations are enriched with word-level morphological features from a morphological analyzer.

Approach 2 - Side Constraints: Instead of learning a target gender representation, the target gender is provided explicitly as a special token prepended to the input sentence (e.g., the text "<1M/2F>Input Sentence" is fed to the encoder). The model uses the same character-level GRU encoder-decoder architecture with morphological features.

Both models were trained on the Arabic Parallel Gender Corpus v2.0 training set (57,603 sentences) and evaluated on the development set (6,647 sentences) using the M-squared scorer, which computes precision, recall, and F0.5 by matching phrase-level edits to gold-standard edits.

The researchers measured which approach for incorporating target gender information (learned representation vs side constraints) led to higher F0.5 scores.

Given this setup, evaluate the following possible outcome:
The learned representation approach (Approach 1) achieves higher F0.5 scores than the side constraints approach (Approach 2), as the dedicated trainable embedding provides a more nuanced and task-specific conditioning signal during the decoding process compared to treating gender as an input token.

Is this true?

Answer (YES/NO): NO